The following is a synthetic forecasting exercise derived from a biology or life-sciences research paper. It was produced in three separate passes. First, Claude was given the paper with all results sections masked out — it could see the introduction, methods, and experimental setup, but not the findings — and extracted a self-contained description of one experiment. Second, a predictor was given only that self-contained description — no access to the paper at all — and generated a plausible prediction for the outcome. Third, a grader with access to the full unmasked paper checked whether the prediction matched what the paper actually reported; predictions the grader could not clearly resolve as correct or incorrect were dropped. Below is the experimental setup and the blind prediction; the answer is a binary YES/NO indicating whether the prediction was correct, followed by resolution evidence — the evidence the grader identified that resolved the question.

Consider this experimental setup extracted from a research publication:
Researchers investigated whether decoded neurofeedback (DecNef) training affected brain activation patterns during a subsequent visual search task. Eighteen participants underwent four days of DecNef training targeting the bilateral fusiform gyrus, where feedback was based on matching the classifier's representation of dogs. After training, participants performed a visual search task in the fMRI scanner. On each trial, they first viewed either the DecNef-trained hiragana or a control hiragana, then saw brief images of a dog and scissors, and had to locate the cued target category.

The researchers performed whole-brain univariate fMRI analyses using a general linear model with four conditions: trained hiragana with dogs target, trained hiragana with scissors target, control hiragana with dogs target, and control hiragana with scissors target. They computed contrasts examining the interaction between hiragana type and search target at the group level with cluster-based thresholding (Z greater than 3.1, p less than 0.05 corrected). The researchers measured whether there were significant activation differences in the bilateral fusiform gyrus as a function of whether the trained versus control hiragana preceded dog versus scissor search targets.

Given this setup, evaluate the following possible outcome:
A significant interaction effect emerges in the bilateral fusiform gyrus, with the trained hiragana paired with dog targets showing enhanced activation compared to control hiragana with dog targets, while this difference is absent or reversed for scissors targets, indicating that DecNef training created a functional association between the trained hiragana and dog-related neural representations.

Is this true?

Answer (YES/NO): NO